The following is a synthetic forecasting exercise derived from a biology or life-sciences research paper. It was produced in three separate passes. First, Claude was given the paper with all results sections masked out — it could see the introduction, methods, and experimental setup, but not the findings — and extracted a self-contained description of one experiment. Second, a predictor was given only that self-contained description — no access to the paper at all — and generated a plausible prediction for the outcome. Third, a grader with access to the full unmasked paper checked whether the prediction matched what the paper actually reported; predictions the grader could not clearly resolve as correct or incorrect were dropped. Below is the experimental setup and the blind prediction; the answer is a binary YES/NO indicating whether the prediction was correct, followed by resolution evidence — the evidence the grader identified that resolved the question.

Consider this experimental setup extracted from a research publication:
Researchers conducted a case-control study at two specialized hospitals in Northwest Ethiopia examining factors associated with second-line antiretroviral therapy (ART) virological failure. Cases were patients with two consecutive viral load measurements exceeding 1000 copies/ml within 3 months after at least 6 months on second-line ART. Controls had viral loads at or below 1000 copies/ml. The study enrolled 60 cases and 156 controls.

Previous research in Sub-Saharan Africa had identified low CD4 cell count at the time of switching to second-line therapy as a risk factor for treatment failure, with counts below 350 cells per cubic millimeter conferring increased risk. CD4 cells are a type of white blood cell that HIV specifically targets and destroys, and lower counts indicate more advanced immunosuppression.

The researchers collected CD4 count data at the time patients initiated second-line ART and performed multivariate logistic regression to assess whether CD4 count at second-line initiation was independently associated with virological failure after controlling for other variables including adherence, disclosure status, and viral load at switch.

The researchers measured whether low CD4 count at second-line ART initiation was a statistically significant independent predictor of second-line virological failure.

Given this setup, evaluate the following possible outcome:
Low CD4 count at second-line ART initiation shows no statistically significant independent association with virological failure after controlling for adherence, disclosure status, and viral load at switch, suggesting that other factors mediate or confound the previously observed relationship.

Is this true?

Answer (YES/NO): NO